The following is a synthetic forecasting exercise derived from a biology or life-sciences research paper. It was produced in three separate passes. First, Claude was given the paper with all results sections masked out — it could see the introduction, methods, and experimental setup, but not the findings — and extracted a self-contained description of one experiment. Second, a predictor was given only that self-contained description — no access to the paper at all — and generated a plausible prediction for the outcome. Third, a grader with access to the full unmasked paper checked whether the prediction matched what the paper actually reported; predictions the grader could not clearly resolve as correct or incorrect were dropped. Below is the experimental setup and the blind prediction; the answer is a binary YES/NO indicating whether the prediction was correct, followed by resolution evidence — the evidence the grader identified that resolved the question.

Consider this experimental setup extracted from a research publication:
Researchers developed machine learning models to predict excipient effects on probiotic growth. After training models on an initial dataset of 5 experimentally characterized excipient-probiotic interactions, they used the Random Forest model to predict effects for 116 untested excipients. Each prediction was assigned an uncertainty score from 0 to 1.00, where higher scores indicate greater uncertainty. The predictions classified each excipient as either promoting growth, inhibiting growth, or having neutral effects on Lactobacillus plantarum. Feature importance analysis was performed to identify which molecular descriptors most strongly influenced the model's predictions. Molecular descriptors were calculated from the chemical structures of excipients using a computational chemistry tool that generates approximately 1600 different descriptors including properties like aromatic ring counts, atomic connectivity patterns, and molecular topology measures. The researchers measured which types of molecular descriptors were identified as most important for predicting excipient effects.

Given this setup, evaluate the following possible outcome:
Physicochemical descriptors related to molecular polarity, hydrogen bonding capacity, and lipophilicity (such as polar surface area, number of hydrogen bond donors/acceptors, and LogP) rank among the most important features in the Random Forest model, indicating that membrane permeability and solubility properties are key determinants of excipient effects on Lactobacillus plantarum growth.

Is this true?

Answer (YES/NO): NO